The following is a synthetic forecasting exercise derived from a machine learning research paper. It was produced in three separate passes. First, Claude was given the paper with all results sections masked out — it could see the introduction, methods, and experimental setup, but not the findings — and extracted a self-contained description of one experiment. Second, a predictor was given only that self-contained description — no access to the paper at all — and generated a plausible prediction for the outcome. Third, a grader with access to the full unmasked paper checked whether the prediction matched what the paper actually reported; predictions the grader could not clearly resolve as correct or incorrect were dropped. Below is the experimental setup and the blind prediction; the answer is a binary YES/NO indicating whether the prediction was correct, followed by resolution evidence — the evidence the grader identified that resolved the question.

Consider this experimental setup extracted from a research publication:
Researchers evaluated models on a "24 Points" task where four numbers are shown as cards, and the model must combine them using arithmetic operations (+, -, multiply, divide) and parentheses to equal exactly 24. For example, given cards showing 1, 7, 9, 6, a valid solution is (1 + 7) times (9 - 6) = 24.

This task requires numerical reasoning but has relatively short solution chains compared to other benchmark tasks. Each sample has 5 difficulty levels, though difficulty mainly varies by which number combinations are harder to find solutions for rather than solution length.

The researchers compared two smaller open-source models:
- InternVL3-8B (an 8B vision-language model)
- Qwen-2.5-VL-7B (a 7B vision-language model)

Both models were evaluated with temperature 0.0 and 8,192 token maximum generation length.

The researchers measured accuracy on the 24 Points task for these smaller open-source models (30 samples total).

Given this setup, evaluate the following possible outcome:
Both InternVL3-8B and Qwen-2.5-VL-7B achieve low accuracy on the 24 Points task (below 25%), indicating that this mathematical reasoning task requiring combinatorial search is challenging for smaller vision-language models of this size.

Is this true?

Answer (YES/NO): YES